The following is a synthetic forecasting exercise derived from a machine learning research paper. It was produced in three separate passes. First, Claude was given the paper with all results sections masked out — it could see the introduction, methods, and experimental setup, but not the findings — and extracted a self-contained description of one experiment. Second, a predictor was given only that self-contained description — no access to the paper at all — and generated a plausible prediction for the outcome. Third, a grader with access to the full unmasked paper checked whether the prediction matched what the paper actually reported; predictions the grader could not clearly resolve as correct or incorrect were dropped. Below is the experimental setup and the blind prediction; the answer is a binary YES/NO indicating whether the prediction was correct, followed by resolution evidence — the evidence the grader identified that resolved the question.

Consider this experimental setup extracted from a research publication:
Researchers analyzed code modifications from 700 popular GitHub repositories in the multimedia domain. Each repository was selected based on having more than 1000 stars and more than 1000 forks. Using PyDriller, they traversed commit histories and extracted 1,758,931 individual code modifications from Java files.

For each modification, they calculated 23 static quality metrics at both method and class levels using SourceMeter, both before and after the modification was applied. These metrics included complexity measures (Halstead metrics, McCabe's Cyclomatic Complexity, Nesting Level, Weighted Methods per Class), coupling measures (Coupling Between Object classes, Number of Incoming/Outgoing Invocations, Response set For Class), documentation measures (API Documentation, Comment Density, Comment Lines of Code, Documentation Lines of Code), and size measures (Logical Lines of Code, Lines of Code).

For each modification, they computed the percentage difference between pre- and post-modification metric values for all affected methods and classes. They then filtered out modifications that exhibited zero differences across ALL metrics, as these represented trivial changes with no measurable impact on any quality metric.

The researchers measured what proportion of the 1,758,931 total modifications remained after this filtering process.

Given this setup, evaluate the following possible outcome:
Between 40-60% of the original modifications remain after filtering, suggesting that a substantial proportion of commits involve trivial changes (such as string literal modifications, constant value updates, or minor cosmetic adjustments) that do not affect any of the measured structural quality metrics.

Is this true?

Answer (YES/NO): NO